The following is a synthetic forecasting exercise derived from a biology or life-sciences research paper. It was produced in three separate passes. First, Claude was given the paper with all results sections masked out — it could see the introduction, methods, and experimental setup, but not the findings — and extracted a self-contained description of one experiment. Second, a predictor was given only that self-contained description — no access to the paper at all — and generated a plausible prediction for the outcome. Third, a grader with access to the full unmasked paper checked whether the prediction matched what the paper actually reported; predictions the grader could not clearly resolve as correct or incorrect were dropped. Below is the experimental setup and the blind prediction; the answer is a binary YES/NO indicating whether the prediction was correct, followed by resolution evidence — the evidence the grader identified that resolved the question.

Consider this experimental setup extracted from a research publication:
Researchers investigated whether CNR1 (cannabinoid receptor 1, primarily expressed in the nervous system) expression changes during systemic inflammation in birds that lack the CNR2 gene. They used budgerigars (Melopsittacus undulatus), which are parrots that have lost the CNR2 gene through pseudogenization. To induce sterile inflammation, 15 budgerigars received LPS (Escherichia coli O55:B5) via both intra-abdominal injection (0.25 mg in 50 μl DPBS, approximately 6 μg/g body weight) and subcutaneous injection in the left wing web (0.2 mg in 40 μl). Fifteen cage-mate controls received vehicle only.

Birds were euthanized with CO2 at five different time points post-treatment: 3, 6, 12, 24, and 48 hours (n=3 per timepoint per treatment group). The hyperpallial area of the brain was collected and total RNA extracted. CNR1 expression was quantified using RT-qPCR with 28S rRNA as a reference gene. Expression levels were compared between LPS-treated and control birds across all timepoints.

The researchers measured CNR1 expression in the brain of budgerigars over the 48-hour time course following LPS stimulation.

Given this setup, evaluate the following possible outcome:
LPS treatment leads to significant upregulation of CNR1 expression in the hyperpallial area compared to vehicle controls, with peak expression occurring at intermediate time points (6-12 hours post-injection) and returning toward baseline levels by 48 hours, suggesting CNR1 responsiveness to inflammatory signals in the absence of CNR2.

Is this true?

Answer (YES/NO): NO